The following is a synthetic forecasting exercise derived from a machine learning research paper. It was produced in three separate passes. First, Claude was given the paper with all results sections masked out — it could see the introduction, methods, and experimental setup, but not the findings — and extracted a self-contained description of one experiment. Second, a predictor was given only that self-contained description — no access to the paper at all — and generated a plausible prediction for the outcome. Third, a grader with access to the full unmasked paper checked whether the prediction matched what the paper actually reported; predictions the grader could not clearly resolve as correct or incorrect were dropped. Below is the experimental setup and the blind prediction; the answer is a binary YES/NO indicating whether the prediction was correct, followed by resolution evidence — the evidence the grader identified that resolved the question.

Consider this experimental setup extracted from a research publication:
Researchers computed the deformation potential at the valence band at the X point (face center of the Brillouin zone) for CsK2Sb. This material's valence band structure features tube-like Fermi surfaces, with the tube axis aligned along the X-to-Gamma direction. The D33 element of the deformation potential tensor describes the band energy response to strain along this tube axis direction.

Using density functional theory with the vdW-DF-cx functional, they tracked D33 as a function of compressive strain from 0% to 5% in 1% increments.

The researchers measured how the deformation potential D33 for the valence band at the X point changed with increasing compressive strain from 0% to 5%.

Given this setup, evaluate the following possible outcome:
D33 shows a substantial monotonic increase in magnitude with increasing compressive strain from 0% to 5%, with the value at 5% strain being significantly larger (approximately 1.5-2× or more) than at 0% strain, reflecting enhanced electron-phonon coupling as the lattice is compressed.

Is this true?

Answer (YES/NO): NO